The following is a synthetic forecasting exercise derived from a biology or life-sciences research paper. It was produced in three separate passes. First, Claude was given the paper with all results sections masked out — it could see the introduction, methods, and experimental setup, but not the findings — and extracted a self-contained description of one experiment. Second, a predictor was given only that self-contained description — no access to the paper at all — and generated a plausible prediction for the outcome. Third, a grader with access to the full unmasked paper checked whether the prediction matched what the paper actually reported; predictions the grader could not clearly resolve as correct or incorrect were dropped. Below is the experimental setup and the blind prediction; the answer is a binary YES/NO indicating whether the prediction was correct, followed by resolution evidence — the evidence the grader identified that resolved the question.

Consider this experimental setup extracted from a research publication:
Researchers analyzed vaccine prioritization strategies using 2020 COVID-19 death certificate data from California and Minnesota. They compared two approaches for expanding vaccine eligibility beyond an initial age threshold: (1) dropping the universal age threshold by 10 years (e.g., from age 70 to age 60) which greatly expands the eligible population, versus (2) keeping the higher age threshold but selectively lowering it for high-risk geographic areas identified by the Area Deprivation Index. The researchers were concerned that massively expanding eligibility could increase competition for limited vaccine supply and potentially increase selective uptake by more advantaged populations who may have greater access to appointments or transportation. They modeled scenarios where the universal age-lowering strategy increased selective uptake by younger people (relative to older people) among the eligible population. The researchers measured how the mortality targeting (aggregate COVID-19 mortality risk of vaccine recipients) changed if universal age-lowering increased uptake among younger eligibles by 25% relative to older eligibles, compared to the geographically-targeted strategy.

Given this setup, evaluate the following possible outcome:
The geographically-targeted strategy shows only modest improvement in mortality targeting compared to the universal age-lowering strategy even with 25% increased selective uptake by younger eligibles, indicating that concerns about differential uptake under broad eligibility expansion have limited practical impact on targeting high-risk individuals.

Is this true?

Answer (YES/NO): NO